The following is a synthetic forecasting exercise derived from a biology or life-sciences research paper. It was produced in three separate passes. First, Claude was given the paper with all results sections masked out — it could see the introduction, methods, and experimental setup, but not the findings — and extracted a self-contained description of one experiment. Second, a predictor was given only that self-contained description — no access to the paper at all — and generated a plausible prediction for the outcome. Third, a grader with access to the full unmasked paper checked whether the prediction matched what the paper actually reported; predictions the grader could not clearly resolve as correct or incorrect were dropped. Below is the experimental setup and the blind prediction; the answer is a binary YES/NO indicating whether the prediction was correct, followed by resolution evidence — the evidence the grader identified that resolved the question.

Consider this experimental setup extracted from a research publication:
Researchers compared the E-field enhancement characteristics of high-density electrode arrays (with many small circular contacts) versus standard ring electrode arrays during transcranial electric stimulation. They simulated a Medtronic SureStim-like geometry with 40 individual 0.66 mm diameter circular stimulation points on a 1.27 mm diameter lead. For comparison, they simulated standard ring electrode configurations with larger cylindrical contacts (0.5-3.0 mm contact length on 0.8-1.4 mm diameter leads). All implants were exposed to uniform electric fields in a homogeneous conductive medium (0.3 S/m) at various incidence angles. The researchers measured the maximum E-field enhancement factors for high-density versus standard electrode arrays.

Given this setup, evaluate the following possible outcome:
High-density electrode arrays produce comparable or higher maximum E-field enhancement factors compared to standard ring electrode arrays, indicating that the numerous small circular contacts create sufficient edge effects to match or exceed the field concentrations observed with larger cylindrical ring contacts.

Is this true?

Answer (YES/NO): NO